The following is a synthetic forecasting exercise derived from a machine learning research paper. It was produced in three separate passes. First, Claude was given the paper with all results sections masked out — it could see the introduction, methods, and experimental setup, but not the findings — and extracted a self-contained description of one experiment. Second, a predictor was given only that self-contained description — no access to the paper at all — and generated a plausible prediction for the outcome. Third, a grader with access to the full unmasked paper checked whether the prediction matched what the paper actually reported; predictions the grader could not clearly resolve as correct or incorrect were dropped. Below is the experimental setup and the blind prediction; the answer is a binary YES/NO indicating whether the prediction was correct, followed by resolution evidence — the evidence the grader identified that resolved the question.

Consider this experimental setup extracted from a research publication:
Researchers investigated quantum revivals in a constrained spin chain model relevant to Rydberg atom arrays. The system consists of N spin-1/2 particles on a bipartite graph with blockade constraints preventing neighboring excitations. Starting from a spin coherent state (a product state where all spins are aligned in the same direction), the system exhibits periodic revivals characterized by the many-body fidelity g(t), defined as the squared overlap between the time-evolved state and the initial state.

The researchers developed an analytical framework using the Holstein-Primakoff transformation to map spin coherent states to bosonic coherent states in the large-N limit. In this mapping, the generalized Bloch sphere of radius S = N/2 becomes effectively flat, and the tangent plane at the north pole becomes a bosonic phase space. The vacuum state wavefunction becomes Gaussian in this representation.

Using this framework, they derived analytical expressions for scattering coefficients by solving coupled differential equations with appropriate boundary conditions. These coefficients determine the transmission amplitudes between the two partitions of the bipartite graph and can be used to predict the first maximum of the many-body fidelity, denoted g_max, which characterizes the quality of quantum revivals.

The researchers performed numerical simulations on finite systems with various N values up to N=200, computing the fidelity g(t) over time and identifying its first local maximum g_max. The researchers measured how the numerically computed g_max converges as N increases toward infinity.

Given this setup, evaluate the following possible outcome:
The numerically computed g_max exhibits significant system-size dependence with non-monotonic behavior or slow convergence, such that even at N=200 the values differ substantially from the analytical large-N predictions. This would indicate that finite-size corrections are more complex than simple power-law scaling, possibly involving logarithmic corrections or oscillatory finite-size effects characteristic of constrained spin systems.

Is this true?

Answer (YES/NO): NO